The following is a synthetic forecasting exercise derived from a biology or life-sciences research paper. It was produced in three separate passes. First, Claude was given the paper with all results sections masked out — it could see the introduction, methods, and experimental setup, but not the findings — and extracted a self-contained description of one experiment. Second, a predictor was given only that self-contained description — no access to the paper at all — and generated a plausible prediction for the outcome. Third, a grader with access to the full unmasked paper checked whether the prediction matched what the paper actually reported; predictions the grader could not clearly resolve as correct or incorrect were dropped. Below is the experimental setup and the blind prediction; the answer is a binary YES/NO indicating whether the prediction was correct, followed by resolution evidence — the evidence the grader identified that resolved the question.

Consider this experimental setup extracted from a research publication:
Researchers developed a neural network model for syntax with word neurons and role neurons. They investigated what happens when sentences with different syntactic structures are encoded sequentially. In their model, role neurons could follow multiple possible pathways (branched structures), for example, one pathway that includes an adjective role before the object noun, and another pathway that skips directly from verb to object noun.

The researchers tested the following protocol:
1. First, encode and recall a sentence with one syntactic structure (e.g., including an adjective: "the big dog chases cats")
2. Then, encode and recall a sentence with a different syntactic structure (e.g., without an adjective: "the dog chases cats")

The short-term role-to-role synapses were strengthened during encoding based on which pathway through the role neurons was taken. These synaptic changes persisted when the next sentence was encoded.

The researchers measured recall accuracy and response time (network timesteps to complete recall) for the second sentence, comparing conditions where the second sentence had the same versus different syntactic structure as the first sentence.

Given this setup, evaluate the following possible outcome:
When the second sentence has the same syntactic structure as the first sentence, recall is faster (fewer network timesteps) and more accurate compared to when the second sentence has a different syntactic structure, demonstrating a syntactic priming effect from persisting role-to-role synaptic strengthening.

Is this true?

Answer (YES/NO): YES